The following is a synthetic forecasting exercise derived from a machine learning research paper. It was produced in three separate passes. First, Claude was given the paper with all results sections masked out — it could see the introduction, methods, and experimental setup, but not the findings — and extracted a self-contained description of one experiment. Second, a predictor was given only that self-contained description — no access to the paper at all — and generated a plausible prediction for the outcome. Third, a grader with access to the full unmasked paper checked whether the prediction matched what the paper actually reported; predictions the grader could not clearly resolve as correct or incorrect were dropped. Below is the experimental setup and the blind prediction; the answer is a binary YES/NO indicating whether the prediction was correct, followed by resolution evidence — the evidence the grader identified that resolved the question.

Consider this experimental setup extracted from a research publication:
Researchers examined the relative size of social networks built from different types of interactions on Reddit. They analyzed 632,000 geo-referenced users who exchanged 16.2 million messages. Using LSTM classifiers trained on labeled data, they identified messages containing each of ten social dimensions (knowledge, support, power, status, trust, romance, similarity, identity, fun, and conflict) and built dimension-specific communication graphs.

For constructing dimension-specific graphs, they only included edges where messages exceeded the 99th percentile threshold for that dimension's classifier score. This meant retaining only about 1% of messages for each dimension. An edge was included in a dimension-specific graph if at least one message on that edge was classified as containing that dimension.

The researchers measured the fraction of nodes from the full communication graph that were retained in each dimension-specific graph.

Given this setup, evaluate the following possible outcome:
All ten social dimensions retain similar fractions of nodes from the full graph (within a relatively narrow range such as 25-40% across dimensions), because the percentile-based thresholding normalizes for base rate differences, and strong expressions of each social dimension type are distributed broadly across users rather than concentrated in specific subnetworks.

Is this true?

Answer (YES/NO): NO